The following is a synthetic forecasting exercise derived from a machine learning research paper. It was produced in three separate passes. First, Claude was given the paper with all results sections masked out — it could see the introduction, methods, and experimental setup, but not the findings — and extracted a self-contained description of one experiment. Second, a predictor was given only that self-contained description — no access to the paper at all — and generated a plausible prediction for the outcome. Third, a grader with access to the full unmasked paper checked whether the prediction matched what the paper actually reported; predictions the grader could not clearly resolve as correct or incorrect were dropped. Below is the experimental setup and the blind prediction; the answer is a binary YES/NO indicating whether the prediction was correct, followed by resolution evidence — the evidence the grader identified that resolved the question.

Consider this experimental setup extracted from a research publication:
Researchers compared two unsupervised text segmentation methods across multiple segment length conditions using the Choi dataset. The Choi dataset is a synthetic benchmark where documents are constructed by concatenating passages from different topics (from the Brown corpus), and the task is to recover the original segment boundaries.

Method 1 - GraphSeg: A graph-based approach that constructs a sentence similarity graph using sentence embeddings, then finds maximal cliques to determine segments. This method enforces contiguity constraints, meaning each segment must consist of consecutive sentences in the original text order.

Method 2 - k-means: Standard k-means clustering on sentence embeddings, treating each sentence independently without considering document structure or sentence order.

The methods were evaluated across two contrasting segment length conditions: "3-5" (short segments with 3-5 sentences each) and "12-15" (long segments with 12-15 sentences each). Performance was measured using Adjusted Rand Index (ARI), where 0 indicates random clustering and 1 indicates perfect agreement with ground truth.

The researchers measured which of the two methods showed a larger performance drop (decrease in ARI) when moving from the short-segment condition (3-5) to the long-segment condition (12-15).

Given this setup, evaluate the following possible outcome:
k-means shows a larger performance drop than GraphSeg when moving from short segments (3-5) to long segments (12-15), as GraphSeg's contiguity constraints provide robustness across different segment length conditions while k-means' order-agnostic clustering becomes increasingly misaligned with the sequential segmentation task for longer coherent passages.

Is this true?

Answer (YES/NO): NO